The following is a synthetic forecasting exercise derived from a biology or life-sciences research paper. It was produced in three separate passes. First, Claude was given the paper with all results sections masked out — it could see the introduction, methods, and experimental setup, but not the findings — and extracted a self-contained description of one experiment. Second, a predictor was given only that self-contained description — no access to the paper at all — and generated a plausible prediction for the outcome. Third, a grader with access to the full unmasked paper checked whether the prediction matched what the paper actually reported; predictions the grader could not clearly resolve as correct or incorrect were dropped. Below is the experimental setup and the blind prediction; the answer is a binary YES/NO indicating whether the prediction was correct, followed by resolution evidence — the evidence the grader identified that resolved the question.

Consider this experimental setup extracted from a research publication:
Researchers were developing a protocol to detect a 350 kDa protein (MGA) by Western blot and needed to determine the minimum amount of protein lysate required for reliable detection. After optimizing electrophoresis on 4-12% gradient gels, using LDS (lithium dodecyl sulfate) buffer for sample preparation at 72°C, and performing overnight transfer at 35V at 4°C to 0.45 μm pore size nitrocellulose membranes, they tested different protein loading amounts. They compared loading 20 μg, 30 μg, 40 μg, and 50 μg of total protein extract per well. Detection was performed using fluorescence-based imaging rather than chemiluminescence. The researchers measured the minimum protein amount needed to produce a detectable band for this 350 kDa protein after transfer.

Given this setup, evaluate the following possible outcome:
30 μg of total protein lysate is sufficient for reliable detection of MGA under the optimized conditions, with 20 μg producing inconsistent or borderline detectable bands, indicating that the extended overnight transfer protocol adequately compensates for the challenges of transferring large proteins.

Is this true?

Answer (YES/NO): NO